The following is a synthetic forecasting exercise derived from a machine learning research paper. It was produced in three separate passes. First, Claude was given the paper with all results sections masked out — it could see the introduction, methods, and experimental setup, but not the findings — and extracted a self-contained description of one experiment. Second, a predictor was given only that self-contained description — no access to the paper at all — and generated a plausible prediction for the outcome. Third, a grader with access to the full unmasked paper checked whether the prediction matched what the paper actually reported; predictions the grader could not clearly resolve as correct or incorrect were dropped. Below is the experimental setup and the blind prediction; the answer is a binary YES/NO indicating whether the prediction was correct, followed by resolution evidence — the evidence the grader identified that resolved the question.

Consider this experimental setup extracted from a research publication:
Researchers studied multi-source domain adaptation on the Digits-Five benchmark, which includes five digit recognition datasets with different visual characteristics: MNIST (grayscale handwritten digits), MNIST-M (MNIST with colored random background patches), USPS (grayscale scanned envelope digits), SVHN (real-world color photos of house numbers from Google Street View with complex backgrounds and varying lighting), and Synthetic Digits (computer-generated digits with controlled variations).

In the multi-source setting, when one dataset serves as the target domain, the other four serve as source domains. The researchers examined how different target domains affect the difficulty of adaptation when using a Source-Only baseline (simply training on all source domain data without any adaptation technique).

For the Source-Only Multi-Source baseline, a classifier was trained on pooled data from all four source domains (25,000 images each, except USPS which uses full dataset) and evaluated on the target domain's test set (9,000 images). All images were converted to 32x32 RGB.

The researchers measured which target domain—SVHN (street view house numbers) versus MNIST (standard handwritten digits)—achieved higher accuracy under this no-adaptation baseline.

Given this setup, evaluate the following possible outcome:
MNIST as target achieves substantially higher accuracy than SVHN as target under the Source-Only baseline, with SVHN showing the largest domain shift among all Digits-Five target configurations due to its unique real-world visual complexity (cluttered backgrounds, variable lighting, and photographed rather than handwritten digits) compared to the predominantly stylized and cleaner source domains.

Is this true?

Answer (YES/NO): NO